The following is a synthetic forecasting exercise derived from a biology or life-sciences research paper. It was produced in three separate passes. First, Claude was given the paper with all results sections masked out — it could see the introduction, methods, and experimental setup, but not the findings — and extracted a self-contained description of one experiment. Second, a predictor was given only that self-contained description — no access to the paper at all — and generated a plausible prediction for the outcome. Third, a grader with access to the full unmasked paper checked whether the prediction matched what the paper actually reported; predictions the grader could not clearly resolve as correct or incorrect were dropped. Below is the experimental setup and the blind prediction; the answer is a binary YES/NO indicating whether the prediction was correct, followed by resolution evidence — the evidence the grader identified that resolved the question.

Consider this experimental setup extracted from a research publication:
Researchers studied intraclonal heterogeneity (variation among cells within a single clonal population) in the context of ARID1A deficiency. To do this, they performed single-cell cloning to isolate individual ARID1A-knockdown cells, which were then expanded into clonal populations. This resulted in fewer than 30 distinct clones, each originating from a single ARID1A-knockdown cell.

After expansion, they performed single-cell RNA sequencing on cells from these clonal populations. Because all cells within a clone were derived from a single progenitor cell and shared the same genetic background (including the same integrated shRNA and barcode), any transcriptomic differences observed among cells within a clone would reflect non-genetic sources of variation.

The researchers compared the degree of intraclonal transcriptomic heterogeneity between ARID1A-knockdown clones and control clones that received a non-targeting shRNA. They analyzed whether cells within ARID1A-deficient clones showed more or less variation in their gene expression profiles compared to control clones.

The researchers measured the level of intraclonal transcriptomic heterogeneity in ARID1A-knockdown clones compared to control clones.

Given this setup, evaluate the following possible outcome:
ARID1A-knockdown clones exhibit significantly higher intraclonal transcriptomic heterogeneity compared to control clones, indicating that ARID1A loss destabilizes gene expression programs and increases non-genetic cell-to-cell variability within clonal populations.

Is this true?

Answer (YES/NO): YES